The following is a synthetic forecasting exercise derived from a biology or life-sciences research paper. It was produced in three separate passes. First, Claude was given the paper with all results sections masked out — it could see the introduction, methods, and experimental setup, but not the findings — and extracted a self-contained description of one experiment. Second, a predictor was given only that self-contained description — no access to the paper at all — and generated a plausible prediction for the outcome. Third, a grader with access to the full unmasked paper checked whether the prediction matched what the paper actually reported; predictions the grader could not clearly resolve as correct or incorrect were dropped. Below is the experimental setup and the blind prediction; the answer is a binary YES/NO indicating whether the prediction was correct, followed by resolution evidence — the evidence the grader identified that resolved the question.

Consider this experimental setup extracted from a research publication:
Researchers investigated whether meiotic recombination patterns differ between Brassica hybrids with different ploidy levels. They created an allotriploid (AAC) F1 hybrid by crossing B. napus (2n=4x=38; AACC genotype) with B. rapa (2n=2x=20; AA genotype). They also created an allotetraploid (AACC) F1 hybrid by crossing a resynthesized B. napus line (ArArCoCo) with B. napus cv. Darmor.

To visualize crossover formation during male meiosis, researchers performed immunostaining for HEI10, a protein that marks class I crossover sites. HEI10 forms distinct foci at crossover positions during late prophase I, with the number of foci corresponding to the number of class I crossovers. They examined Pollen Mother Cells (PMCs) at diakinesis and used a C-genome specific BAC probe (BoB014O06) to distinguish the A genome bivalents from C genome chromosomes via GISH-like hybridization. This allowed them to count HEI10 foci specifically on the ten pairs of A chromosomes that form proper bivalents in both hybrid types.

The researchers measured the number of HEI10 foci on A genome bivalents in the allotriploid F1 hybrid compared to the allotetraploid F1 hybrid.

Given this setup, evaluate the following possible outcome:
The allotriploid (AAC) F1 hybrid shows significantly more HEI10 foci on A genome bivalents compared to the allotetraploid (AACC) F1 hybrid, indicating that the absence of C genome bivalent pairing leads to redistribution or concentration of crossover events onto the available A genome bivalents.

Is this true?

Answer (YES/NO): YES